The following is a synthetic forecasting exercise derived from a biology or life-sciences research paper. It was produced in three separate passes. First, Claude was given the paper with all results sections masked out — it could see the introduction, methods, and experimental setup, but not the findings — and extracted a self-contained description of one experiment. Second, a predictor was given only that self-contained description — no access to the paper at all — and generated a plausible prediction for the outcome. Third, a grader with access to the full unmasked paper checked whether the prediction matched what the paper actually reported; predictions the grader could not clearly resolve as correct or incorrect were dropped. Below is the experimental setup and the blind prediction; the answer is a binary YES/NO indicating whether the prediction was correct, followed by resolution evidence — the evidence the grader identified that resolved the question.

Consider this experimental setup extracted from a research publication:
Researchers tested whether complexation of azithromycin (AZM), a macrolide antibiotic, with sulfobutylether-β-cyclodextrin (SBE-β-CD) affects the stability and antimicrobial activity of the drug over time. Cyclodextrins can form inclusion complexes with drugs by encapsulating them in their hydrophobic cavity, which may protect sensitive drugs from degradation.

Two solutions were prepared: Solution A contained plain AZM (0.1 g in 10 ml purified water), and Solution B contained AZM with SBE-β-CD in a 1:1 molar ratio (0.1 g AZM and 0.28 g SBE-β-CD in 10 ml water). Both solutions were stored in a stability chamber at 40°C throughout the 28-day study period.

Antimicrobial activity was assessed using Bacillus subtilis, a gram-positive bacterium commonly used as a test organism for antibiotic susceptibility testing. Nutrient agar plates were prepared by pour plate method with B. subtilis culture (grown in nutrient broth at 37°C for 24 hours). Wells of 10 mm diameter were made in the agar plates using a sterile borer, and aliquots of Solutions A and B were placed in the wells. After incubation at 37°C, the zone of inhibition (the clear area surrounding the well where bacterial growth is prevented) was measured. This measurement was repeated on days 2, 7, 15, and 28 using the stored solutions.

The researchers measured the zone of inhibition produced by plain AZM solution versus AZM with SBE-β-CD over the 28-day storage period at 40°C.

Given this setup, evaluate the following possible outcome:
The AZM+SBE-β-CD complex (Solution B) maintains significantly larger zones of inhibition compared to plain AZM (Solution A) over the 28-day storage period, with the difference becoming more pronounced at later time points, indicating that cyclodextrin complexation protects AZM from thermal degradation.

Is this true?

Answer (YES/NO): NO